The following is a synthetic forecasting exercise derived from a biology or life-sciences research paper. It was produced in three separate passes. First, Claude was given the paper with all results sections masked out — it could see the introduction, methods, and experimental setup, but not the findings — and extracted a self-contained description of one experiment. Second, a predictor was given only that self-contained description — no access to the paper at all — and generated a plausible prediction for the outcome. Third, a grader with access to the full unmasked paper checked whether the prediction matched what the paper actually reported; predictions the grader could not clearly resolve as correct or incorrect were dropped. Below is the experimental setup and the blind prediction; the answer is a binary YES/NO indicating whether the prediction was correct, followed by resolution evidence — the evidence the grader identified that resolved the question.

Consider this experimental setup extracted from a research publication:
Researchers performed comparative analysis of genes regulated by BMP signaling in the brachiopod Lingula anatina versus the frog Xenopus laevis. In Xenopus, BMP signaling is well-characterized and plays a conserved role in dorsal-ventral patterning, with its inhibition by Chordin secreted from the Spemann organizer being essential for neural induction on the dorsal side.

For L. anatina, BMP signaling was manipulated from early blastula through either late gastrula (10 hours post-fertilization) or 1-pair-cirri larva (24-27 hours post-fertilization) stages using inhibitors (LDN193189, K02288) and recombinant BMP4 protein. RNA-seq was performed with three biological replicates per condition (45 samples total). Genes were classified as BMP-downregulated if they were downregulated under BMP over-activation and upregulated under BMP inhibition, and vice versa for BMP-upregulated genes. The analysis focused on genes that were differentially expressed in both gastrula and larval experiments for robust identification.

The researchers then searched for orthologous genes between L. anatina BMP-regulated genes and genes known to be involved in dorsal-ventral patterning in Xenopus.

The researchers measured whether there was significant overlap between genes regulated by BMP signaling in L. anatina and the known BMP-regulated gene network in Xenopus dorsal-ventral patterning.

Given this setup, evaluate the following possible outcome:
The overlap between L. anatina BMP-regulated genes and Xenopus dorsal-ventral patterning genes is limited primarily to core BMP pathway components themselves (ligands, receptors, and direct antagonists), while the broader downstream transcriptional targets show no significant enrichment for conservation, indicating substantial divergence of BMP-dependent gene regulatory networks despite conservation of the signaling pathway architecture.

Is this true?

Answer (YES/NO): NO